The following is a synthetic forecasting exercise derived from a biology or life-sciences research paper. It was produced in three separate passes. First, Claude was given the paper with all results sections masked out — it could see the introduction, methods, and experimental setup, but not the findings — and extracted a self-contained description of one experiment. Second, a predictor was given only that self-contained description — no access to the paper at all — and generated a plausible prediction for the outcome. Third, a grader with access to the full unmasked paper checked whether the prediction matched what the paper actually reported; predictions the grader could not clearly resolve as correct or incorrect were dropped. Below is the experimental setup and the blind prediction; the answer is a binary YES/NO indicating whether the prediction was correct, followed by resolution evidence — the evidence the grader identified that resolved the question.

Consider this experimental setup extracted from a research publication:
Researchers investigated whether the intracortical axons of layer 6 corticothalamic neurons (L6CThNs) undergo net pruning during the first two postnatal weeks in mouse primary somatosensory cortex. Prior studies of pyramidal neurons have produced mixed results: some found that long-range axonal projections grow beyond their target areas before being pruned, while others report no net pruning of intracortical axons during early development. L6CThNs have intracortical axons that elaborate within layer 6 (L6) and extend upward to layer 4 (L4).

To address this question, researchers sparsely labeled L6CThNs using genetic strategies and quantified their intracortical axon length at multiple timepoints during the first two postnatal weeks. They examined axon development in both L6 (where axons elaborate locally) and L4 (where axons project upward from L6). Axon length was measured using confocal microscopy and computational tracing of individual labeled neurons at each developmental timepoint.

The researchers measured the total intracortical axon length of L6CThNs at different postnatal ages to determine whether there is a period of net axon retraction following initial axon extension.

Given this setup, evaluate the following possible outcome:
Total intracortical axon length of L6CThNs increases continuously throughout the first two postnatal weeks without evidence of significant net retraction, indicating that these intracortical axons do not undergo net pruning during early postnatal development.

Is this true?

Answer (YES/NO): NO